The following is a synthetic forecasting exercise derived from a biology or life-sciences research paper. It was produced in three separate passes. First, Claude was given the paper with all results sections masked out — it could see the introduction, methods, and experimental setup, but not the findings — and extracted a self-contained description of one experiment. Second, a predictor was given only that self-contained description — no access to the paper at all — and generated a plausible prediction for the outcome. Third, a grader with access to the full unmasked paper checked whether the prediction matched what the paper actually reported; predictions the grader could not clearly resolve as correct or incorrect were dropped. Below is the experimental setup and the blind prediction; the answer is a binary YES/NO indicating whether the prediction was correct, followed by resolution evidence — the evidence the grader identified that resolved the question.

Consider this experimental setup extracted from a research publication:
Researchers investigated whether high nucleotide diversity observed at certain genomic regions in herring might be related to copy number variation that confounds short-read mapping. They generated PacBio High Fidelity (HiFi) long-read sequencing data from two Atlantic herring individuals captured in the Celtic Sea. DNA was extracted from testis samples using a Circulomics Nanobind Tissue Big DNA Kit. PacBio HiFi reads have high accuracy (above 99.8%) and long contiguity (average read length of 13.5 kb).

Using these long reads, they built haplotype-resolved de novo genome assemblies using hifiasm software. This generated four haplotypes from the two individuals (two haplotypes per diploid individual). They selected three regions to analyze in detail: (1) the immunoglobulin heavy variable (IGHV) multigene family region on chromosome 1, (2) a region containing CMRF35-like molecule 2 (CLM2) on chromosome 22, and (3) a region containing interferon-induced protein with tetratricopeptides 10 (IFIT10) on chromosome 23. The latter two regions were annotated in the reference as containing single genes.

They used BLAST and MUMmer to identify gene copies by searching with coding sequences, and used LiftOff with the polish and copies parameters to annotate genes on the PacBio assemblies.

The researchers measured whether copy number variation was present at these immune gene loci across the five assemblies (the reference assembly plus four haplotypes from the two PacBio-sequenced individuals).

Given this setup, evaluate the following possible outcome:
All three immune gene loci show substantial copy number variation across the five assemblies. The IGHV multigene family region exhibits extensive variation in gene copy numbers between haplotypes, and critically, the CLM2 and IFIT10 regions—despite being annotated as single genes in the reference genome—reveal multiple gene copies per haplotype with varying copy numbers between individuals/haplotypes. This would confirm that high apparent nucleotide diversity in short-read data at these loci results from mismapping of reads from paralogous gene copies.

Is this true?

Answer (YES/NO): NO